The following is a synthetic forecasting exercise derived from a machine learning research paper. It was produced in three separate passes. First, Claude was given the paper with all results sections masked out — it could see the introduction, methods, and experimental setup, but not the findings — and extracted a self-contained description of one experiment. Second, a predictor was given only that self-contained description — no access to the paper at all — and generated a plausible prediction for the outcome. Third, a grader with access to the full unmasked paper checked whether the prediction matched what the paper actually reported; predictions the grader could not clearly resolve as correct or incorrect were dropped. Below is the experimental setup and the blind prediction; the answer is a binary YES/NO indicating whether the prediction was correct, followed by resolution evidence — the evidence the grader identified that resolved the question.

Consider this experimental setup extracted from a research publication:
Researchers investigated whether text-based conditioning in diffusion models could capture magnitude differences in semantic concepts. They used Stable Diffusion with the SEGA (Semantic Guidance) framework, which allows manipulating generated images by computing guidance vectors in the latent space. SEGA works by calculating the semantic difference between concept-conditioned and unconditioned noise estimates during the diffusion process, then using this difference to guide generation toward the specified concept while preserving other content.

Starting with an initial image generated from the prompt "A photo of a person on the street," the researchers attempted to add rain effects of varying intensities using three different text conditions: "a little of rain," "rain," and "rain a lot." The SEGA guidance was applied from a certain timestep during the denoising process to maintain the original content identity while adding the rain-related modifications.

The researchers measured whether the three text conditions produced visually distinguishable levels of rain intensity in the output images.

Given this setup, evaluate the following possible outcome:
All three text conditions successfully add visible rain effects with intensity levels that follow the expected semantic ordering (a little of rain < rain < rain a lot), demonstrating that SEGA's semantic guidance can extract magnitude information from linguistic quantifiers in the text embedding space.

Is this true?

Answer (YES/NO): NO